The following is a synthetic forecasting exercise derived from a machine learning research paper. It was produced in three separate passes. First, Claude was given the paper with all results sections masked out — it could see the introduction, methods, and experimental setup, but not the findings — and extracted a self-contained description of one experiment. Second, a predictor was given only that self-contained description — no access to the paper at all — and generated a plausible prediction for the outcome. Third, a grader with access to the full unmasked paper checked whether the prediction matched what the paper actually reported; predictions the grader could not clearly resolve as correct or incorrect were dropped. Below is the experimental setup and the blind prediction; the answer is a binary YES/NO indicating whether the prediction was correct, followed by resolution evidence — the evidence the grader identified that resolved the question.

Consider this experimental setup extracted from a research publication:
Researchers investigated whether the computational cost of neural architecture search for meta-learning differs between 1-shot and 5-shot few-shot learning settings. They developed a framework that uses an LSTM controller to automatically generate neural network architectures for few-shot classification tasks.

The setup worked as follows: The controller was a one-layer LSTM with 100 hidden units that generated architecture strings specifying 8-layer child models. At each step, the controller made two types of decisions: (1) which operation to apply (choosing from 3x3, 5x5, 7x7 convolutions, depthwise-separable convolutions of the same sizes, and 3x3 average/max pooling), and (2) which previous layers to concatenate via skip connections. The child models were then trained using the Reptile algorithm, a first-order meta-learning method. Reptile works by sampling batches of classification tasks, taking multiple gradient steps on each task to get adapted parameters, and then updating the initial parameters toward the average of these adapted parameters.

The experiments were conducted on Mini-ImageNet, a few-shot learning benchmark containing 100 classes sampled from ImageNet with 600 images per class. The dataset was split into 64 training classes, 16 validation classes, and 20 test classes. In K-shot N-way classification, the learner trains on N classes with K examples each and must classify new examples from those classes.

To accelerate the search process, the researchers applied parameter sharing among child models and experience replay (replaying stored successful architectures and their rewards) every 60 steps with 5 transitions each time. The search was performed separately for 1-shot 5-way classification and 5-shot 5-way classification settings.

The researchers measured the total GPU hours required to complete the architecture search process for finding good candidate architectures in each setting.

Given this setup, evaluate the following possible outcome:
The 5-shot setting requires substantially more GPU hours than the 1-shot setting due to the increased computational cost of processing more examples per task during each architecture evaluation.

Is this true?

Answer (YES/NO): YES